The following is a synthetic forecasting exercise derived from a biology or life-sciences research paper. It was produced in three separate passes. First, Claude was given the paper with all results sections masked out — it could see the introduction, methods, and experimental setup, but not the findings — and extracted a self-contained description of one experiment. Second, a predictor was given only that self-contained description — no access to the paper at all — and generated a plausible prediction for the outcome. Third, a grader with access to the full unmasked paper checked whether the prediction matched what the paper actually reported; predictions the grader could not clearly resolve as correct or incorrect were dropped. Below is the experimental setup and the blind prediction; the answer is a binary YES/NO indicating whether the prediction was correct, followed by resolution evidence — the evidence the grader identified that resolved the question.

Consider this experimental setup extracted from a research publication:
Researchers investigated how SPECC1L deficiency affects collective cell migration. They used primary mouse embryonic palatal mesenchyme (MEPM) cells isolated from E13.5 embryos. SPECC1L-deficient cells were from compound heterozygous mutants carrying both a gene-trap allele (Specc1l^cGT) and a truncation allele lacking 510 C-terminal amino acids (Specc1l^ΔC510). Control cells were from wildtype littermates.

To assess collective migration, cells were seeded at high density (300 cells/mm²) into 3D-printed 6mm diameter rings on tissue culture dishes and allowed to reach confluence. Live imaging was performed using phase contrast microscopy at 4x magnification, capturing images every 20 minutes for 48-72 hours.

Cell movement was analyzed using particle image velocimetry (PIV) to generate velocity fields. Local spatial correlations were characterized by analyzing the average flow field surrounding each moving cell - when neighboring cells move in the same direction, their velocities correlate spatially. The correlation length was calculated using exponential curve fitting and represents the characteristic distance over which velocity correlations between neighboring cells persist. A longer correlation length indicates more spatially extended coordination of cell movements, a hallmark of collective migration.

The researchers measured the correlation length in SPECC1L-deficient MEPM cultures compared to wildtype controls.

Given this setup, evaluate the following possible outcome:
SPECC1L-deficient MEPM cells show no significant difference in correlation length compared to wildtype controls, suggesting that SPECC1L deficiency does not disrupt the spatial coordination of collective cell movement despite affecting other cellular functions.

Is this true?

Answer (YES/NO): NO